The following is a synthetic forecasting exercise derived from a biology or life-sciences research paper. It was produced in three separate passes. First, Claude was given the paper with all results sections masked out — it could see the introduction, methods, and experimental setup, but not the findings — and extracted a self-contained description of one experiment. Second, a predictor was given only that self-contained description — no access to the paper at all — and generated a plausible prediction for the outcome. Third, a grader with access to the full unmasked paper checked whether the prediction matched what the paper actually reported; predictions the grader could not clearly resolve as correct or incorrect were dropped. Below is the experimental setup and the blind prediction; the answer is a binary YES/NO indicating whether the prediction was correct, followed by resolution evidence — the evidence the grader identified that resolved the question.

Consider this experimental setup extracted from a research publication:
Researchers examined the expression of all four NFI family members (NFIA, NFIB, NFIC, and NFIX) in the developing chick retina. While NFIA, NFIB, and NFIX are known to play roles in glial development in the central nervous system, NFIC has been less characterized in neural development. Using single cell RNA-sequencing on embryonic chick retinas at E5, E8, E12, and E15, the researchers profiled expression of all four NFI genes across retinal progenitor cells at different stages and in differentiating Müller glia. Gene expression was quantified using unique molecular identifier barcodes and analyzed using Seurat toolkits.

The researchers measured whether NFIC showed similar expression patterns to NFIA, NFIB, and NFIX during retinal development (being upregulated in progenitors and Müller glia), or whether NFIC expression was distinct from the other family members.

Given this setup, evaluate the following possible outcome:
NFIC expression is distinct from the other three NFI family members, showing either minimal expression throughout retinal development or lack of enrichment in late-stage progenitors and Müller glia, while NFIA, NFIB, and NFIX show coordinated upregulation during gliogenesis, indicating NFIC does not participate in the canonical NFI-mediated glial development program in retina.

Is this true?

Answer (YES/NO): NO